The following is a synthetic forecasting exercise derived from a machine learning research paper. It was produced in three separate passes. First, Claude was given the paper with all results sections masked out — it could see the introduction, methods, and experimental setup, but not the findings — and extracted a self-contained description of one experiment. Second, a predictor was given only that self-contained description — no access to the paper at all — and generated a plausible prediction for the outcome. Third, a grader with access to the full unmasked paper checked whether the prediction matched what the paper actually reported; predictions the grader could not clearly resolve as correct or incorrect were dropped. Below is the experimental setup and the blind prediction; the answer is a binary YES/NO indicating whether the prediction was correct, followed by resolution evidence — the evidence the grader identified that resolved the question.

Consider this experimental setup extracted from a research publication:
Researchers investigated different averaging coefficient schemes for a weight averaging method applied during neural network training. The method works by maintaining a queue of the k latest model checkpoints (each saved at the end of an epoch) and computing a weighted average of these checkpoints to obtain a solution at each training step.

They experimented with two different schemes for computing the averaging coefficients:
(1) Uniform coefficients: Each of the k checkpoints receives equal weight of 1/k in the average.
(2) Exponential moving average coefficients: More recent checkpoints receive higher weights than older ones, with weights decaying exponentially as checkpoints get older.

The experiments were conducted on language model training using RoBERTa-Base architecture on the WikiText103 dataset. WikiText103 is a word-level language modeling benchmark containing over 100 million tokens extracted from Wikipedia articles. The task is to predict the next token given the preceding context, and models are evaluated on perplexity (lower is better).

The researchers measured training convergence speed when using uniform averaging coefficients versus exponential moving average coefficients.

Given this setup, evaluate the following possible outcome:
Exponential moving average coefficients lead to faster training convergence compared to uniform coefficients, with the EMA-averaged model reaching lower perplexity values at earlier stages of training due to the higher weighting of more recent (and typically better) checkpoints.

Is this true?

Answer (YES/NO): NO